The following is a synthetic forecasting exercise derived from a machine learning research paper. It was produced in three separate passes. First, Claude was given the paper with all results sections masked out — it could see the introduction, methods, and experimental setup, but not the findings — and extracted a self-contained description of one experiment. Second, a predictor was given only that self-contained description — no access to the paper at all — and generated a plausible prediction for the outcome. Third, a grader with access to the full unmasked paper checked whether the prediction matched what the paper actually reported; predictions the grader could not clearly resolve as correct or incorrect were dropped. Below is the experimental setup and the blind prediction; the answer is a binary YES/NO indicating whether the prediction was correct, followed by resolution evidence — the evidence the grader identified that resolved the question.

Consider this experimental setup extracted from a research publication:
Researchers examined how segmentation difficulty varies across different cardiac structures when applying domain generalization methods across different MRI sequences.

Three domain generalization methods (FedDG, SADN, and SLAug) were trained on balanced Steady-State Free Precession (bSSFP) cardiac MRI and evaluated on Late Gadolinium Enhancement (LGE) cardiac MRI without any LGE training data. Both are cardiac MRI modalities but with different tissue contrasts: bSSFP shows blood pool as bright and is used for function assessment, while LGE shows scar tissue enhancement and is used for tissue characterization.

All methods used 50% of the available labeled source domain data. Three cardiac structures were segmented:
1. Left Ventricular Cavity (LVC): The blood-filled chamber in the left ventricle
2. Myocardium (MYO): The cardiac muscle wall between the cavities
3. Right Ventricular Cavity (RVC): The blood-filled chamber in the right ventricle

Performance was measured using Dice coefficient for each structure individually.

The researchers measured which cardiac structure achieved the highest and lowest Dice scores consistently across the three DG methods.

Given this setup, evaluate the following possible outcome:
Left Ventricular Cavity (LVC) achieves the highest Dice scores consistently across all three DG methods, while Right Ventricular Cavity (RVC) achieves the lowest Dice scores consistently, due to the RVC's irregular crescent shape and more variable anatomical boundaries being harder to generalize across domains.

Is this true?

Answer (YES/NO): NO